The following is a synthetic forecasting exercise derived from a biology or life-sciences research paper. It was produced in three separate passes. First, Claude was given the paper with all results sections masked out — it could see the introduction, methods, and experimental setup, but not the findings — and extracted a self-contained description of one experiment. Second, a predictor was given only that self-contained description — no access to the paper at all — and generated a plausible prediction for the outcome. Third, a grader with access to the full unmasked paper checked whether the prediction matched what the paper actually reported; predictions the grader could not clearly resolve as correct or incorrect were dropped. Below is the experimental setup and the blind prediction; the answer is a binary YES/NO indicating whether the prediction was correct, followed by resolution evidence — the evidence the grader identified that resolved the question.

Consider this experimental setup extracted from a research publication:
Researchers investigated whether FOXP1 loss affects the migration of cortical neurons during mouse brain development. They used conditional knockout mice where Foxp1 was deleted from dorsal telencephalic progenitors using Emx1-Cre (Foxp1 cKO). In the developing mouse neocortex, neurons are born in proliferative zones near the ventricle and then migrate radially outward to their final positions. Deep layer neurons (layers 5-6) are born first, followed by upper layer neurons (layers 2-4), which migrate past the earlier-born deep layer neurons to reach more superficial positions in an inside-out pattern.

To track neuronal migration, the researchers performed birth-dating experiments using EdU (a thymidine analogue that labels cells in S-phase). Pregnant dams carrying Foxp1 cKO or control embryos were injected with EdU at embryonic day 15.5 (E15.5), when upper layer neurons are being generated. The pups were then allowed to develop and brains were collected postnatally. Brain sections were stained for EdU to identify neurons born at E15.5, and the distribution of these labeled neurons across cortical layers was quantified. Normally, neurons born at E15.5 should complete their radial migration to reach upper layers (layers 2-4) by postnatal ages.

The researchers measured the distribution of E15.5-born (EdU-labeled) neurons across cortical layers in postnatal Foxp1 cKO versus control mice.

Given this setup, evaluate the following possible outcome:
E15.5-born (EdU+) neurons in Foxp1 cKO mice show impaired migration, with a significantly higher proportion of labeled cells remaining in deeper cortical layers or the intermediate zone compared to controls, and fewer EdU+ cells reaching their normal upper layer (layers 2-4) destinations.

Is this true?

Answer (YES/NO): NO